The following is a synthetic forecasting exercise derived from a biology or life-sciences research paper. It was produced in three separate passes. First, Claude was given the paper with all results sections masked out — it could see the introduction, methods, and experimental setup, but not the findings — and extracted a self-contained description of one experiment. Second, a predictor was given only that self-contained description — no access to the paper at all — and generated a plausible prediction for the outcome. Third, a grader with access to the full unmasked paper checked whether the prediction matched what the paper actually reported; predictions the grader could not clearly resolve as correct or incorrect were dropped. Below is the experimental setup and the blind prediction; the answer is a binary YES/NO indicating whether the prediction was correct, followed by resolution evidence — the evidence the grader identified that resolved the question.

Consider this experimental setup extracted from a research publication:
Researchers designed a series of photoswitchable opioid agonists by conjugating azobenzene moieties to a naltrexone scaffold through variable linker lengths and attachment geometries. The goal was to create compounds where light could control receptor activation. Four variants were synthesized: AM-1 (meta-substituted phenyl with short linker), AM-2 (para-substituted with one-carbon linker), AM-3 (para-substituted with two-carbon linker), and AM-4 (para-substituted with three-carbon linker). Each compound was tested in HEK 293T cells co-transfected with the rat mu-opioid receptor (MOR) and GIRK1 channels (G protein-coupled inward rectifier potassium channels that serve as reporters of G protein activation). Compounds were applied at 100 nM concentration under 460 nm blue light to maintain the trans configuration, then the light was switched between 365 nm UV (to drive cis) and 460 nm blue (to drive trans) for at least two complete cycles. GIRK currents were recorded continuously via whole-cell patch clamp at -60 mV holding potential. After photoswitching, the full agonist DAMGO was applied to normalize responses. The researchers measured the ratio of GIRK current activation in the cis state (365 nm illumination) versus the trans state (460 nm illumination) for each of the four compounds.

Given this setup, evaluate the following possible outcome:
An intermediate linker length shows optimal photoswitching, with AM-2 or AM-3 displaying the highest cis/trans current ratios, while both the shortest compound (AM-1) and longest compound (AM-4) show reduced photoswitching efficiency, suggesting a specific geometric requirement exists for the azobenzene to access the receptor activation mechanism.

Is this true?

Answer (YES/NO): YES